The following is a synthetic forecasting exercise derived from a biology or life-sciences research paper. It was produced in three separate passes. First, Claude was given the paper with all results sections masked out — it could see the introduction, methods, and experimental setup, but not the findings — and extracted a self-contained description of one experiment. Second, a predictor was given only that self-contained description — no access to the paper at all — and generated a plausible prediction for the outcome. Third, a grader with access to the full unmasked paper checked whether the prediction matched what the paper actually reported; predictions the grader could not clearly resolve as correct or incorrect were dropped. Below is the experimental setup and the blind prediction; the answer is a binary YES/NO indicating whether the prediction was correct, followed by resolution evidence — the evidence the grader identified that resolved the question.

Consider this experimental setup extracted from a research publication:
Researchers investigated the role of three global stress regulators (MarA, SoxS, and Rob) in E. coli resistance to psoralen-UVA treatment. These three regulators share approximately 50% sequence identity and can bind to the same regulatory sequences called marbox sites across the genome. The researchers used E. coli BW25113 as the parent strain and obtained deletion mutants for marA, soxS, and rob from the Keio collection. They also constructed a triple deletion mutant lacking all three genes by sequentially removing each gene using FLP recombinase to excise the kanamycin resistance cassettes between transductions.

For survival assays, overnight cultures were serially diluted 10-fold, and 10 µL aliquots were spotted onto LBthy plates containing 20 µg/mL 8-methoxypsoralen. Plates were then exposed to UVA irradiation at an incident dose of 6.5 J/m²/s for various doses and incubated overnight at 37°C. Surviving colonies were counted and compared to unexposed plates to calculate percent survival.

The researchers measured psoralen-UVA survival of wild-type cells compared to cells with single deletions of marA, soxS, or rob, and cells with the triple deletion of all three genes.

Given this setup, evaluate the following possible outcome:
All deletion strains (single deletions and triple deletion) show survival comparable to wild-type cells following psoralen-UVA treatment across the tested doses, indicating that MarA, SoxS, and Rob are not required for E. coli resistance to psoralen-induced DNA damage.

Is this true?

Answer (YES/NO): NO